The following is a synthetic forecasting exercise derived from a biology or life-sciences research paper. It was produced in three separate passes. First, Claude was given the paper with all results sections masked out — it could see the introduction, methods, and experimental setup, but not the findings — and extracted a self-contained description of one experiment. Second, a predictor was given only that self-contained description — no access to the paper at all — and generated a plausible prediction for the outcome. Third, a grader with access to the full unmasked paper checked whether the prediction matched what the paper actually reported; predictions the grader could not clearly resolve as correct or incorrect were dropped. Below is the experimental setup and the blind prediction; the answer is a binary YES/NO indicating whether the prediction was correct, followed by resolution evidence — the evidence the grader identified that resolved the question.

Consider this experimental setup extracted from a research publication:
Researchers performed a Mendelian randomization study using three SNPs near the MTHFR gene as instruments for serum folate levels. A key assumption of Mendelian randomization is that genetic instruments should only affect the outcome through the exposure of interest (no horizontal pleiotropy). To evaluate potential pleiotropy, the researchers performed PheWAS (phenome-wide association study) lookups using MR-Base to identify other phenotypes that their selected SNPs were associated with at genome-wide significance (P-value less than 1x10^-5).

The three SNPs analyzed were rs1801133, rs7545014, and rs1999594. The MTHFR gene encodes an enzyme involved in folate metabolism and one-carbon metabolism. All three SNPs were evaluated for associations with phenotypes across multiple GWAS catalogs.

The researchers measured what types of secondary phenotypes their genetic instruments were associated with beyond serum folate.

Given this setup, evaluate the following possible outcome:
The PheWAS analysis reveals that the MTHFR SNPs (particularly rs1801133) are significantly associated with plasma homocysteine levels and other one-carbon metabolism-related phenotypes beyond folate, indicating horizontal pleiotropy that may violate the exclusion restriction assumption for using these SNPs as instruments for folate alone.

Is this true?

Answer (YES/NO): NO